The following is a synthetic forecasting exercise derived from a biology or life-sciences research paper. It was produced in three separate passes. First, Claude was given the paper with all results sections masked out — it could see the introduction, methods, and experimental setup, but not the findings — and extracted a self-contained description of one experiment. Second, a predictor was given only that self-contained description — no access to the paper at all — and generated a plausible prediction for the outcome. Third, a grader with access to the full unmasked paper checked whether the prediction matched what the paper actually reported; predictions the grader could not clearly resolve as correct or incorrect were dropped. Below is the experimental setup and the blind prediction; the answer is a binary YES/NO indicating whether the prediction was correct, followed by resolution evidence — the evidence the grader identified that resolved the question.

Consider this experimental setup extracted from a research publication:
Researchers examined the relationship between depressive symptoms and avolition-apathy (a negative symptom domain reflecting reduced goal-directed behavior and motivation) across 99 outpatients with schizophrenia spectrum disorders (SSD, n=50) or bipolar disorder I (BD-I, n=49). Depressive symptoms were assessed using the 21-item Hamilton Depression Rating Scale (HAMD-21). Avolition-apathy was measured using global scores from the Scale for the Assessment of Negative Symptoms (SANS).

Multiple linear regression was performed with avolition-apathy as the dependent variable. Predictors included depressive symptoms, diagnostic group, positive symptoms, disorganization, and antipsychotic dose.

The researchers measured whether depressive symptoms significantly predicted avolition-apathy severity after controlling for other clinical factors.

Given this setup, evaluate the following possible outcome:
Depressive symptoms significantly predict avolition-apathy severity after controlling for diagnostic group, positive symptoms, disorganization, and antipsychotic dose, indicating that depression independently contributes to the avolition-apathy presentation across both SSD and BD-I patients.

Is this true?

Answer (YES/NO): NO